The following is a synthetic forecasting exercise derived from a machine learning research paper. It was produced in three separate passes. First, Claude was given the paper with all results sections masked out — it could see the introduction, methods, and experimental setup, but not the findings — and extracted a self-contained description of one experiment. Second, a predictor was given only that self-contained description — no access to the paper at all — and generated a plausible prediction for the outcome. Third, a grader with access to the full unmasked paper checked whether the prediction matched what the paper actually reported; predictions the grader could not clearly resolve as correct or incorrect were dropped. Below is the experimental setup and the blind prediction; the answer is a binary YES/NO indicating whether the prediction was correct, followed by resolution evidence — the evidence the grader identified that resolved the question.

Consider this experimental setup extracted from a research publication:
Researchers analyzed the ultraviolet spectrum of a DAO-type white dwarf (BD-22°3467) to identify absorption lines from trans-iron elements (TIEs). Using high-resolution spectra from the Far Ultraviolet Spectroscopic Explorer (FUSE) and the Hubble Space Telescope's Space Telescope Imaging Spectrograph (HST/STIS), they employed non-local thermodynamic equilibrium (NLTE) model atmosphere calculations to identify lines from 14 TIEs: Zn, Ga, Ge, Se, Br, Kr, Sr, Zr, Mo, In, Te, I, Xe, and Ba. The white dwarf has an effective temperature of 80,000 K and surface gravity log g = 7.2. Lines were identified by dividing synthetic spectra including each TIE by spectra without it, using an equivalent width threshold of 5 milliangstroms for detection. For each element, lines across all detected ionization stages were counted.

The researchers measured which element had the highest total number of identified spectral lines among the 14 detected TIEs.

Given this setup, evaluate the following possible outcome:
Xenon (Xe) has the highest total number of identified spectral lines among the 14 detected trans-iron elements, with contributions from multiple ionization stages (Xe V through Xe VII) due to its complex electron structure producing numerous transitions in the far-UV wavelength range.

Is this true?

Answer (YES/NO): NO